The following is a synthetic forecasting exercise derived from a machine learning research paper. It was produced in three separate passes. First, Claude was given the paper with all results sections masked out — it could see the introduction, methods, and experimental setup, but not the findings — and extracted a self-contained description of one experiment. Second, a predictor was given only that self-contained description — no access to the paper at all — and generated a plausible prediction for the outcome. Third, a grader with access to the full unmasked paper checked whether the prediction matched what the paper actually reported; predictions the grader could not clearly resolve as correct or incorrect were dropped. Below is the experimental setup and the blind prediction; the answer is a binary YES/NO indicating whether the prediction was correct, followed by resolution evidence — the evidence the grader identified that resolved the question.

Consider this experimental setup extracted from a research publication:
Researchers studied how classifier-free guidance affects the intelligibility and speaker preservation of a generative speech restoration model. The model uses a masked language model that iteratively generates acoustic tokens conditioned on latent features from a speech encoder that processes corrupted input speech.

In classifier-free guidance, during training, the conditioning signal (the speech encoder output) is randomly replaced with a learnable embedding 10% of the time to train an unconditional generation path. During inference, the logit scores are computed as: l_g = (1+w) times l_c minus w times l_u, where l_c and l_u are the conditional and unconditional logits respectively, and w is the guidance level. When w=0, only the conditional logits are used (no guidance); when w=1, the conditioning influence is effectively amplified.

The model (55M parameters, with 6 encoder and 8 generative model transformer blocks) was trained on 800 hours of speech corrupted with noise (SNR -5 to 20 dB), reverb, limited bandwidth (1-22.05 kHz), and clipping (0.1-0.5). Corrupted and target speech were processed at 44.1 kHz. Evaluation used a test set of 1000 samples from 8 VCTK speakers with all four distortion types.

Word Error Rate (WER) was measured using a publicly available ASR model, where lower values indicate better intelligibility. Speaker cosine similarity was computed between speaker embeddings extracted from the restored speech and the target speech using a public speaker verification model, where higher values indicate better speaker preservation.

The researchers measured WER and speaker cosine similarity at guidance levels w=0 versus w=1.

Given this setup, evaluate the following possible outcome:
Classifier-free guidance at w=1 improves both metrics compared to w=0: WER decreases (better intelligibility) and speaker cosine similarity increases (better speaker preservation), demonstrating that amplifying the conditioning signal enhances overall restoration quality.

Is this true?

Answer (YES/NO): YES